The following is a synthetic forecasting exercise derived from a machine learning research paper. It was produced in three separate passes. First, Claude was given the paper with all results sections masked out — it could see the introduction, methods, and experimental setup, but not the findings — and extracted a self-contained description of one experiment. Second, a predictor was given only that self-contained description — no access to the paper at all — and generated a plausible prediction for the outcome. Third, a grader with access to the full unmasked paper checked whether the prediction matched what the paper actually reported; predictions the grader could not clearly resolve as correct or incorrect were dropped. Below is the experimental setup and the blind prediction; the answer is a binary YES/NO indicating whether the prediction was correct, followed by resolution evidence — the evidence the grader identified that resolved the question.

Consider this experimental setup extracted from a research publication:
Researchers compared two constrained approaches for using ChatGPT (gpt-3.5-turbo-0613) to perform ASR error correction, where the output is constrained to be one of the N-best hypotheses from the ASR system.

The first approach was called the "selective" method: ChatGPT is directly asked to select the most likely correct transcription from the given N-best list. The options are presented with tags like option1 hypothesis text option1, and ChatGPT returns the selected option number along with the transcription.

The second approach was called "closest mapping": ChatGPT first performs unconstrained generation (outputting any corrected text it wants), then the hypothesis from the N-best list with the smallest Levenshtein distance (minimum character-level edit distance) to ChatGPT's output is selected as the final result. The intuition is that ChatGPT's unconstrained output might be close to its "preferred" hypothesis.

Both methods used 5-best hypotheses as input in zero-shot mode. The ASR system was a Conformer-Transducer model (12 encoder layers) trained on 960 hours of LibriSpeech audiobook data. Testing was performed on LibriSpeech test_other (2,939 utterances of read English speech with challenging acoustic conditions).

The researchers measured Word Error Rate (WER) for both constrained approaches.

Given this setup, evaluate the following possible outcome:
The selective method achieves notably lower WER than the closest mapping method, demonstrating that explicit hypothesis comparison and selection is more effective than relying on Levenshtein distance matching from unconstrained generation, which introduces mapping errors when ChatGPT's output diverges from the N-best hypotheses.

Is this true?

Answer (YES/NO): NO